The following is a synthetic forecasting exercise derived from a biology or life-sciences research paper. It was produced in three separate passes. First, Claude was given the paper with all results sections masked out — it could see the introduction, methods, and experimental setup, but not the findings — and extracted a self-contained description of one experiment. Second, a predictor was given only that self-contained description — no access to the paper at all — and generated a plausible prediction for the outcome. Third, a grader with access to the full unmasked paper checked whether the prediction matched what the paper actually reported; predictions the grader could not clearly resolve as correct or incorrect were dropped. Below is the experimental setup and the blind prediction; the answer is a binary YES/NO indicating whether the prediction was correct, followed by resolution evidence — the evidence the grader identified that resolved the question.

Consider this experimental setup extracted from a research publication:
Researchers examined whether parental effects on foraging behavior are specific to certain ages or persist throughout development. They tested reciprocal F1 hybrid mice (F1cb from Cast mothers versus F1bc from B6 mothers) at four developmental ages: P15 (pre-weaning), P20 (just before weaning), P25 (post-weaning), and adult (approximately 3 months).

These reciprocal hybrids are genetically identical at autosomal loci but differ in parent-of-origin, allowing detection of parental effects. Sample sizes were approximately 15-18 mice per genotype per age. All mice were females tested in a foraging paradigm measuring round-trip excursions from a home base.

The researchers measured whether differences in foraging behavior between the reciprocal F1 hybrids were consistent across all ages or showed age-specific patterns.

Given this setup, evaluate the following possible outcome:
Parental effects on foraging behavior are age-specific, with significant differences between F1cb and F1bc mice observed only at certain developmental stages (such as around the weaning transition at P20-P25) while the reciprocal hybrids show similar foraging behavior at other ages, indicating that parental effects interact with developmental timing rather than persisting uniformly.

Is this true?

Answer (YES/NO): NO